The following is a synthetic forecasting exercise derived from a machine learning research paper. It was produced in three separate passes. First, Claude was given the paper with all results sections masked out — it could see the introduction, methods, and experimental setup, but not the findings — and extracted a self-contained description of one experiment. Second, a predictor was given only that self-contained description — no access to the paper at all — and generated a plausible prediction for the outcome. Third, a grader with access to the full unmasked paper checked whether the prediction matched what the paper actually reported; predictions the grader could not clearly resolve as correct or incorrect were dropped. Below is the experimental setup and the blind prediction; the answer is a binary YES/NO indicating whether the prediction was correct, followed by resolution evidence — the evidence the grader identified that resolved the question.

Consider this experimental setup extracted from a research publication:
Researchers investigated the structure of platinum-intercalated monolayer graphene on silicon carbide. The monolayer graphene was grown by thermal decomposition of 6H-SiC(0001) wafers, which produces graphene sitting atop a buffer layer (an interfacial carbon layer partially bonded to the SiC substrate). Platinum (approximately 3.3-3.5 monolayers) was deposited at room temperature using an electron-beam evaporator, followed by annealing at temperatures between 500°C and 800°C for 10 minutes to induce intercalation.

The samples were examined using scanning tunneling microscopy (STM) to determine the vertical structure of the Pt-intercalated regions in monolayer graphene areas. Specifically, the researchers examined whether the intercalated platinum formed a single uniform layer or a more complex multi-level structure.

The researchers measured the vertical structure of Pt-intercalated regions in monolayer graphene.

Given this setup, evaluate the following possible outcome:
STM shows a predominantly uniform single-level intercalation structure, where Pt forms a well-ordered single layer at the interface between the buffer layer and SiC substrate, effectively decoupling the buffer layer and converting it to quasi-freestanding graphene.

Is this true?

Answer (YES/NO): NO